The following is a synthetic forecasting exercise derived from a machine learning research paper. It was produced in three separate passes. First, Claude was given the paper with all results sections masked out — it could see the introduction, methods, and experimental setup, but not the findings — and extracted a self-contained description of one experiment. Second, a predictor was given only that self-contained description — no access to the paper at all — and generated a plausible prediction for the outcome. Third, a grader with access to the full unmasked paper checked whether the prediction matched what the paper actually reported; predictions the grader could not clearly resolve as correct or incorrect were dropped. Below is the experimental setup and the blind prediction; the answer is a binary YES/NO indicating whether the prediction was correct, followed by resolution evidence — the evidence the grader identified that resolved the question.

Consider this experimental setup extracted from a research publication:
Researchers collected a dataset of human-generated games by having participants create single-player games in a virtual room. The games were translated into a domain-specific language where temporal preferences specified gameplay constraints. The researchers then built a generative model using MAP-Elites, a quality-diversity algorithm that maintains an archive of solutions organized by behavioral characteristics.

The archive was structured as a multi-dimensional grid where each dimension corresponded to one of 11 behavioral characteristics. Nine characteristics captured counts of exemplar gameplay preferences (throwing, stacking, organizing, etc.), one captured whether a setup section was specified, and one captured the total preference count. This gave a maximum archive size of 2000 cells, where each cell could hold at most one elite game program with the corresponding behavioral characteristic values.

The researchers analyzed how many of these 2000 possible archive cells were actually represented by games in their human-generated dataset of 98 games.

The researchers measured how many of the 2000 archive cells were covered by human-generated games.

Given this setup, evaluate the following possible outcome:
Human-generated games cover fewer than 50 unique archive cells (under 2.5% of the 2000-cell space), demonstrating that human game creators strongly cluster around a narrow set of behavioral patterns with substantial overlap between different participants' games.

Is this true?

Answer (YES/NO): YES